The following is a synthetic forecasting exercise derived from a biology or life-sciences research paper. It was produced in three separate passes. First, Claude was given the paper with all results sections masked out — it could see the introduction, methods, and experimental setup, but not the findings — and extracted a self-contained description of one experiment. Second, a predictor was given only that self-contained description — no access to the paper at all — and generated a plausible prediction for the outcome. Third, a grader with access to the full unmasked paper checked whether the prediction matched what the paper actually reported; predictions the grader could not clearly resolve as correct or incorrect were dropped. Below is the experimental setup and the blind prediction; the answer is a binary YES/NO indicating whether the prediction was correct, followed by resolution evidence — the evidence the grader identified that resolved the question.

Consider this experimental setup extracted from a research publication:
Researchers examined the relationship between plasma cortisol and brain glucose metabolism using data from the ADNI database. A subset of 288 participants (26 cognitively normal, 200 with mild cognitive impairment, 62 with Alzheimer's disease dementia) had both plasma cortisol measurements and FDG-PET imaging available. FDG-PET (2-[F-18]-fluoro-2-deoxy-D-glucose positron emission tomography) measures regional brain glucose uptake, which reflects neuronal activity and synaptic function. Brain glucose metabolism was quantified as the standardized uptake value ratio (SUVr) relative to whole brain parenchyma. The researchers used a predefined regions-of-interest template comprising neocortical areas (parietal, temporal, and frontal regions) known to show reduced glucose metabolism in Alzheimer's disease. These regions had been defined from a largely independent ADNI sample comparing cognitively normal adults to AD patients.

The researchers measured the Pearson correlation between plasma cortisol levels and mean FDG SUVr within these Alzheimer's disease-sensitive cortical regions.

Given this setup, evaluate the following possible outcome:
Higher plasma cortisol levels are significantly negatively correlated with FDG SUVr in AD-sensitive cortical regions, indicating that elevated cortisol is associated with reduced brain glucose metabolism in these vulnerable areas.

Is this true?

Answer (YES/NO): YES